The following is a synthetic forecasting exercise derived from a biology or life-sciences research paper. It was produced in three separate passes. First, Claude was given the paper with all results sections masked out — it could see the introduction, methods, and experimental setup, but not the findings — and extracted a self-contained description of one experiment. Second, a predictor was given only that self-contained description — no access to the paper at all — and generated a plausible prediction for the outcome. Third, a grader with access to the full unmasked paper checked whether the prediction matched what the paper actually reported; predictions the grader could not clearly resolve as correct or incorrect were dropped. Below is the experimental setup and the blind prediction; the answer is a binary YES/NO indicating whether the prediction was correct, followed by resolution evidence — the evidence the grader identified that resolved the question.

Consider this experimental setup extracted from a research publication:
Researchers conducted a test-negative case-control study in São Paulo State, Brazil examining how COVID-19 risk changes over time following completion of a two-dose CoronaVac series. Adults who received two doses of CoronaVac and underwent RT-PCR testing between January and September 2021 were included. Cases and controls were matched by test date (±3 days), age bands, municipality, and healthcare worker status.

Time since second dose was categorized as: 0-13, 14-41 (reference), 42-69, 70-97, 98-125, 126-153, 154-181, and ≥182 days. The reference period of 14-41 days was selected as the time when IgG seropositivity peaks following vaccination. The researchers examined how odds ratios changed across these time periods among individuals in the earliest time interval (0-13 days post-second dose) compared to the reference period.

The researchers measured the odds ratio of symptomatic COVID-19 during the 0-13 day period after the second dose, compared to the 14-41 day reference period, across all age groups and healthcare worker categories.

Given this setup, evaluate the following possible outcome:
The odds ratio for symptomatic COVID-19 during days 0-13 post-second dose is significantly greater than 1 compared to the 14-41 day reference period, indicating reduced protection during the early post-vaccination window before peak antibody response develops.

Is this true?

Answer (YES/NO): YES